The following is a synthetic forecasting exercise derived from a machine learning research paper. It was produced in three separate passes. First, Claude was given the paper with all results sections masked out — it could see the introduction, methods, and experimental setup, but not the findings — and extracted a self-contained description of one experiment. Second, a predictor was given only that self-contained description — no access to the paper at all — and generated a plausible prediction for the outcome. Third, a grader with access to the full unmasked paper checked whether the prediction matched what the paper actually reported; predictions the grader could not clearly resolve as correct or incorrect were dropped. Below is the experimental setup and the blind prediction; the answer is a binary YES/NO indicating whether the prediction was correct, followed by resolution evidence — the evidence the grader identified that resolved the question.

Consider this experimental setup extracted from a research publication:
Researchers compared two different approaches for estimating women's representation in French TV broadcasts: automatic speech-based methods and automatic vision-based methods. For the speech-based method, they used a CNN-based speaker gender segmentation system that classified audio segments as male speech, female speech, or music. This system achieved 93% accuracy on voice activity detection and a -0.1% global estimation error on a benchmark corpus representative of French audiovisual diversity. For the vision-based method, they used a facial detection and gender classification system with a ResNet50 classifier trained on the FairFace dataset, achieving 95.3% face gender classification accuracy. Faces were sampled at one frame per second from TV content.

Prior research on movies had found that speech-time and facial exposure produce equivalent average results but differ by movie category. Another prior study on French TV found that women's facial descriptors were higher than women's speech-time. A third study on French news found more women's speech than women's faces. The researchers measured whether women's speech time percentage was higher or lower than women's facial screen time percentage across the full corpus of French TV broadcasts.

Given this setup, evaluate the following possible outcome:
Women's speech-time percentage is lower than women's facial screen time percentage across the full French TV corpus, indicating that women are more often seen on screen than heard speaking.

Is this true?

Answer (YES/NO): YES